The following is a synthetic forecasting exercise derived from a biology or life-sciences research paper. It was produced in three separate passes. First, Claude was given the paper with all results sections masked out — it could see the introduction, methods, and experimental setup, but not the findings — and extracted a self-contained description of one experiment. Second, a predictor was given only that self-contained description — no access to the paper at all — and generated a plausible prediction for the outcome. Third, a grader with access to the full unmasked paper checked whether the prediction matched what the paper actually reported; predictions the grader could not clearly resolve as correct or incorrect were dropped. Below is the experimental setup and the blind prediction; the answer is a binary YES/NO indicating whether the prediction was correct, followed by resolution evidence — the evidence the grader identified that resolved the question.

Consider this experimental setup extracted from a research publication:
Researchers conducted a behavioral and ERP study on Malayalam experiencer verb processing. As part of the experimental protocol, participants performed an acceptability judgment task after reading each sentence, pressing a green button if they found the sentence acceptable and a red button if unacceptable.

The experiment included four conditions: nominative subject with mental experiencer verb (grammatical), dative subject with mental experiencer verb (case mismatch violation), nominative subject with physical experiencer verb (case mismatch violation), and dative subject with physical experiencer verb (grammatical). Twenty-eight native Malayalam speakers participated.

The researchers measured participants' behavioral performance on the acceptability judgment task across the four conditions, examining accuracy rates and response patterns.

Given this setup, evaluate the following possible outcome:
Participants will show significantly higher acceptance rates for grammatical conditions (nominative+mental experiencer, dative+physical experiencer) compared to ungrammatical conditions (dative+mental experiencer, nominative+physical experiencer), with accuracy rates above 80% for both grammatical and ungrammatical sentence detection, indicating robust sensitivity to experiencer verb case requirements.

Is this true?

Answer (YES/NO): NO